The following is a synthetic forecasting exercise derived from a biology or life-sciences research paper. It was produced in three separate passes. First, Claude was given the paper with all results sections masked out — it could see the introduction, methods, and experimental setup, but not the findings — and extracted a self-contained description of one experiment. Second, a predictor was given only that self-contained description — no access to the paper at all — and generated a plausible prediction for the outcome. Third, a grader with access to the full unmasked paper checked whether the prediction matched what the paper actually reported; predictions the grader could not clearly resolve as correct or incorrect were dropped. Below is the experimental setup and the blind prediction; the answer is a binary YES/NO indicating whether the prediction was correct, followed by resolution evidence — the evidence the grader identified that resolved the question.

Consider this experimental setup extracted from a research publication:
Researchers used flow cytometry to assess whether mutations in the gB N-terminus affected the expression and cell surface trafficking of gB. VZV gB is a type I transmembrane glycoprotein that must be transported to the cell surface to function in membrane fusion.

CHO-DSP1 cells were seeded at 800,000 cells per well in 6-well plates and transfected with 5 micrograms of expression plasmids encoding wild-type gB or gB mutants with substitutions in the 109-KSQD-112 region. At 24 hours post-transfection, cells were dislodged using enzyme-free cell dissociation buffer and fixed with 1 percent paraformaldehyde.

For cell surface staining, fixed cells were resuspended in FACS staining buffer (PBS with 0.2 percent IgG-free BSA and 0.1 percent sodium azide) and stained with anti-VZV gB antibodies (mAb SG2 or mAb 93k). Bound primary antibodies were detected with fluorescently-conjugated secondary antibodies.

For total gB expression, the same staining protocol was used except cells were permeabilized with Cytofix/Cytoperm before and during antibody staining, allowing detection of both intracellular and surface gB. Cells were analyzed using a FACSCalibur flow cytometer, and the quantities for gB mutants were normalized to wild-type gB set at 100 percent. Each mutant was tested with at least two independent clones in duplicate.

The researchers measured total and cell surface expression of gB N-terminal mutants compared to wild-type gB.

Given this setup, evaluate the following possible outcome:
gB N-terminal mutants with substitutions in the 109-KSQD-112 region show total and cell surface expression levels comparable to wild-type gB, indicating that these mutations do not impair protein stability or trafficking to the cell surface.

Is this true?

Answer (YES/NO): YES